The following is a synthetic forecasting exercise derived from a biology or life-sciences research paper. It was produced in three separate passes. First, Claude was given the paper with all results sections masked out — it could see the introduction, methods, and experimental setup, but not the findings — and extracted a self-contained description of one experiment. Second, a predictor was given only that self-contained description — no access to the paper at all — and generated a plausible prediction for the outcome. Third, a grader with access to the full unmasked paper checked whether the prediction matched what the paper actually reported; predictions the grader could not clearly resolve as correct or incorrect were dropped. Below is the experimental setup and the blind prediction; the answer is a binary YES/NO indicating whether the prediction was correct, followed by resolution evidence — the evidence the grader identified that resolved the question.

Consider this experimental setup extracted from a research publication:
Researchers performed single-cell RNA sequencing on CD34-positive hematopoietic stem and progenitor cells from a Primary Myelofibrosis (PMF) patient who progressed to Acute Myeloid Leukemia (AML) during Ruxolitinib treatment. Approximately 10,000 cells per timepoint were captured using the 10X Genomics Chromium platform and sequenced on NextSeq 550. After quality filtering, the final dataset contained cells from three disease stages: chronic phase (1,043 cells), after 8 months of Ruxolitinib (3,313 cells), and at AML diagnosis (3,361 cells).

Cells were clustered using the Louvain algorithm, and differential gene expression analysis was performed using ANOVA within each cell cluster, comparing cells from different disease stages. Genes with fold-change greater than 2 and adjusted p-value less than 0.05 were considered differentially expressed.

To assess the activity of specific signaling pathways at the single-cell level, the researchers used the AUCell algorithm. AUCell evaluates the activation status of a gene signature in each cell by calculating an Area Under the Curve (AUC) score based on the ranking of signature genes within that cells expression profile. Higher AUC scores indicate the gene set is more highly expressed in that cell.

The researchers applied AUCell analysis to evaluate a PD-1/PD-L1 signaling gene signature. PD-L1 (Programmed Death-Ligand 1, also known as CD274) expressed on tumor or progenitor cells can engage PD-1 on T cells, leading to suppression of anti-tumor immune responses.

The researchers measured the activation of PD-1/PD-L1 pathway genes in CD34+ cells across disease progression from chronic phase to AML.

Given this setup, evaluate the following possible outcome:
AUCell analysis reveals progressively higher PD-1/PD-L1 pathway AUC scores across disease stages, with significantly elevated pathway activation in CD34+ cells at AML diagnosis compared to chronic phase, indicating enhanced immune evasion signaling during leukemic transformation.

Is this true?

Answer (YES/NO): NO